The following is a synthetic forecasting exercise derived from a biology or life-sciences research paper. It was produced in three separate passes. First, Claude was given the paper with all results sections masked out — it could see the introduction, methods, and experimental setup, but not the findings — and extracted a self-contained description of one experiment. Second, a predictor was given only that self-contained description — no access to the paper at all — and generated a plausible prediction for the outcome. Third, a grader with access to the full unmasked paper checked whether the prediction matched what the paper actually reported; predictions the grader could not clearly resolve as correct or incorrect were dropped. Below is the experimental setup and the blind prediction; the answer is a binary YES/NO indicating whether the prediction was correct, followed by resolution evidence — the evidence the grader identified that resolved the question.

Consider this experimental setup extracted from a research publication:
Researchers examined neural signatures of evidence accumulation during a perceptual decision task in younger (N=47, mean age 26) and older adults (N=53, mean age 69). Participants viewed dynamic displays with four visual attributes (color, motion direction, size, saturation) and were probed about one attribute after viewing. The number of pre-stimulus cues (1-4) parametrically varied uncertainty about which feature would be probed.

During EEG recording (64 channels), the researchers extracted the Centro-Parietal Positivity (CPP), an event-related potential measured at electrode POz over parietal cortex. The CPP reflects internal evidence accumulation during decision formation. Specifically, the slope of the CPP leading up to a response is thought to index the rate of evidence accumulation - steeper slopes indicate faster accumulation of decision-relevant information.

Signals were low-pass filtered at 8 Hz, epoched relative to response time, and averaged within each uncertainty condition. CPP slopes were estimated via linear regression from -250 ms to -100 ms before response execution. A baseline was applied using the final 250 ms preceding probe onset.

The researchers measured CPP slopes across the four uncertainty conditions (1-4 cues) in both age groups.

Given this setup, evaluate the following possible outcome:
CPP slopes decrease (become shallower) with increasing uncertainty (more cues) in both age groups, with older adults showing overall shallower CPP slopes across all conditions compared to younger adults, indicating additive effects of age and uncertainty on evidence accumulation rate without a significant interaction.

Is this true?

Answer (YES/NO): NO